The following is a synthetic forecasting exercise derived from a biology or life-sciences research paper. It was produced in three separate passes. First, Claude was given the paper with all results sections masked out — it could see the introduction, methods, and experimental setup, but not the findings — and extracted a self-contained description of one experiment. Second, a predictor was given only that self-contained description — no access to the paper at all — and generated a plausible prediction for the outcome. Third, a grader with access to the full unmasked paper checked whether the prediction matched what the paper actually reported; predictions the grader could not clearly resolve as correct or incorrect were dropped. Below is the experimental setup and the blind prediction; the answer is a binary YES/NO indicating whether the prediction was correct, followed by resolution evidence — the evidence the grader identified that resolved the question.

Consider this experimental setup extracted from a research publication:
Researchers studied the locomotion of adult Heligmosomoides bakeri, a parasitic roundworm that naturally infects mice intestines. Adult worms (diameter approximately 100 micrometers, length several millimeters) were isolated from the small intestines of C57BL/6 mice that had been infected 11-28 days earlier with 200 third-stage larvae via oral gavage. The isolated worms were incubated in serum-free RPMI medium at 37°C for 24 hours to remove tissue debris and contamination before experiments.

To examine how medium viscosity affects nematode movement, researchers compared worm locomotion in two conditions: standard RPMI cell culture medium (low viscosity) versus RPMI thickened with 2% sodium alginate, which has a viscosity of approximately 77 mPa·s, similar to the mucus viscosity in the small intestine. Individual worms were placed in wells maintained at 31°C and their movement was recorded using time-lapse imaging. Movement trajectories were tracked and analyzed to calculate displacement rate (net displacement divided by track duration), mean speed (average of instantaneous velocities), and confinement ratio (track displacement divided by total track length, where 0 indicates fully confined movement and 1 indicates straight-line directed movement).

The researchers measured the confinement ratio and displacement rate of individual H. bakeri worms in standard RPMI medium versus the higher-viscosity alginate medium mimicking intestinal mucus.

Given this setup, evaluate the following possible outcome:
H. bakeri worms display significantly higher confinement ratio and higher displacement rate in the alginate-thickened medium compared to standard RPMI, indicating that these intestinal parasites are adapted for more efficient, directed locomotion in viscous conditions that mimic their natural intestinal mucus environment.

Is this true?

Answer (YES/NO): NO